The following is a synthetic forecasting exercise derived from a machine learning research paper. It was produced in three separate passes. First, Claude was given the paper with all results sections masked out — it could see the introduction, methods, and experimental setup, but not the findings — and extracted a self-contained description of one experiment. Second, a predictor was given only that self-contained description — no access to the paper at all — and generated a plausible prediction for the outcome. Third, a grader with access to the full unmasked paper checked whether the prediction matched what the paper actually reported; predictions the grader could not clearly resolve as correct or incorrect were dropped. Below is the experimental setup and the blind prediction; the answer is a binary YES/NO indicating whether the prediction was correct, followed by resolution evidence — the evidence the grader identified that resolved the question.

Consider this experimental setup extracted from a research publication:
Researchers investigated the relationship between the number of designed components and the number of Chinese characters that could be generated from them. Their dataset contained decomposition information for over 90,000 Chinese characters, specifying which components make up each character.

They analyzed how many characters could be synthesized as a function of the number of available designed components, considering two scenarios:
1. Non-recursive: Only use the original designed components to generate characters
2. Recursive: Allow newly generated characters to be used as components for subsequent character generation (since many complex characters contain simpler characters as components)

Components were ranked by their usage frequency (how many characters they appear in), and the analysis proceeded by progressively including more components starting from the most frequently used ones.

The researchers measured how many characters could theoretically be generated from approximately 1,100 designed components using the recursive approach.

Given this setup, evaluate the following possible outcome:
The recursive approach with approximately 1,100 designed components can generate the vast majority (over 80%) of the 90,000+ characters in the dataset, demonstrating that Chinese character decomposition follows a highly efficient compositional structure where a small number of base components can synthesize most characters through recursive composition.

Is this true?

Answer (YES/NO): NO